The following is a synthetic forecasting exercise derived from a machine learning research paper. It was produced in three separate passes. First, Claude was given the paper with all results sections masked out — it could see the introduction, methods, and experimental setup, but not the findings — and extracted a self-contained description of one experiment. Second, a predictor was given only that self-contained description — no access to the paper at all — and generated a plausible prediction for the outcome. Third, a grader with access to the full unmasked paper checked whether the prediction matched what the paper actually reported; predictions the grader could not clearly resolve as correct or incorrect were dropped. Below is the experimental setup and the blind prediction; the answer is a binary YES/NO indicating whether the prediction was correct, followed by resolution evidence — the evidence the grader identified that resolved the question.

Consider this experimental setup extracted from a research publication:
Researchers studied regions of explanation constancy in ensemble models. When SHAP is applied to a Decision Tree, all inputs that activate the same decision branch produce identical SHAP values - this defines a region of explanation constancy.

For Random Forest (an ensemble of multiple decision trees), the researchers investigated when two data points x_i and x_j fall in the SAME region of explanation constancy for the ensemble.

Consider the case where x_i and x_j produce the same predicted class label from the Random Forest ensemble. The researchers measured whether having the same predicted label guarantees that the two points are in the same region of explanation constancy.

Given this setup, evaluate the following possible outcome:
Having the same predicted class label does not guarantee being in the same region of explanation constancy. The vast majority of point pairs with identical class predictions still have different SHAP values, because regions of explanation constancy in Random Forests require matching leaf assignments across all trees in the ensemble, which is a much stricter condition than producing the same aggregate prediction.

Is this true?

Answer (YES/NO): YES